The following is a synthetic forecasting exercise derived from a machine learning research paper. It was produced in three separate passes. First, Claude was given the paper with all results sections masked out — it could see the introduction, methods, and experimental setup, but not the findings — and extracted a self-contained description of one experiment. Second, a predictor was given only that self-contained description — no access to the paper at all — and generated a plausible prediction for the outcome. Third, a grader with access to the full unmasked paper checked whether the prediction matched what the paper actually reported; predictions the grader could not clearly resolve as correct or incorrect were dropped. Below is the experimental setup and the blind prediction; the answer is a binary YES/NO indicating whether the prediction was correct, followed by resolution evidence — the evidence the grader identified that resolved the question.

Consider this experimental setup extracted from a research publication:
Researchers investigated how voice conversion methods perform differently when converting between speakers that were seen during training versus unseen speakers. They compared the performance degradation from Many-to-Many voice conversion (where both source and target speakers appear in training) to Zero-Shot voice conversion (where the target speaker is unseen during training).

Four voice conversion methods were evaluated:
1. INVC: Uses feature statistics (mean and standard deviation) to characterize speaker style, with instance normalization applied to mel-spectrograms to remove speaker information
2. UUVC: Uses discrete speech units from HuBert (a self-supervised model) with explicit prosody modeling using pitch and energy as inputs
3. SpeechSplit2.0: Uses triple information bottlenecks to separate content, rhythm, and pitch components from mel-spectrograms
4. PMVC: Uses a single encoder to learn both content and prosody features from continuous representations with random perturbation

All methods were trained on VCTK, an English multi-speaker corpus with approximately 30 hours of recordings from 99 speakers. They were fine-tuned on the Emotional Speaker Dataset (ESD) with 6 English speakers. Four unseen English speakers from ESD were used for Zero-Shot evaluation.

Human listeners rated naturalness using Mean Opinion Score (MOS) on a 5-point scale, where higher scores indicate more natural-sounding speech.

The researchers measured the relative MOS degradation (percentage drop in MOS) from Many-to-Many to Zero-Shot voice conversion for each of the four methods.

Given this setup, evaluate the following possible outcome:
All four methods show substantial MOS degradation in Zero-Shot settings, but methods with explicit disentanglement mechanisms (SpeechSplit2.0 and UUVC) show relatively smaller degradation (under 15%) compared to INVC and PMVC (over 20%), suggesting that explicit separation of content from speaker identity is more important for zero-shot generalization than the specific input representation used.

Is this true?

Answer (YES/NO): NO